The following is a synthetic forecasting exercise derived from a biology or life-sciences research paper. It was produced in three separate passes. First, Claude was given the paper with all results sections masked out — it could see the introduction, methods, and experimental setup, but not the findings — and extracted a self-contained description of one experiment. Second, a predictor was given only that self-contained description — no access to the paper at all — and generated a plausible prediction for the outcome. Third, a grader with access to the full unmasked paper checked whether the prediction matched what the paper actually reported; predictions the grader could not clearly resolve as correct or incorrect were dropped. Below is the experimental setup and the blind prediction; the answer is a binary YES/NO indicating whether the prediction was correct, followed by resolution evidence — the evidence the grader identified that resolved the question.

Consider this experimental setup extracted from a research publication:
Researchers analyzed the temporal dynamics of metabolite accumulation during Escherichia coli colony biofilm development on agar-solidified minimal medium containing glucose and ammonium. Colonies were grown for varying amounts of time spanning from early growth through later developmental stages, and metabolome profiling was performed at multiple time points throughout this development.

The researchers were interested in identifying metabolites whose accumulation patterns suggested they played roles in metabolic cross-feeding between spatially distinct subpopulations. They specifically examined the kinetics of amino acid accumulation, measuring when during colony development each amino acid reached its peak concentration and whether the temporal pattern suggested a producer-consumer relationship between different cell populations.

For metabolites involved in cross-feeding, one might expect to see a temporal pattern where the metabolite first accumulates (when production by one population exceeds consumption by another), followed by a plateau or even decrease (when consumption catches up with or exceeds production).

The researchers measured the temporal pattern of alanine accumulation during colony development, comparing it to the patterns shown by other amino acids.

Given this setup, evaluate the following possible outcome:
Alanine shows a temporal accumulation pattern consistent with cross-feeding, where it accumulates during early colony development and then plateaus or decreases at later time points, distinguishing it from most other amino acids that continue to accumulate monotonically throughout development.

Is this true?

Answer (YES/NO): NO